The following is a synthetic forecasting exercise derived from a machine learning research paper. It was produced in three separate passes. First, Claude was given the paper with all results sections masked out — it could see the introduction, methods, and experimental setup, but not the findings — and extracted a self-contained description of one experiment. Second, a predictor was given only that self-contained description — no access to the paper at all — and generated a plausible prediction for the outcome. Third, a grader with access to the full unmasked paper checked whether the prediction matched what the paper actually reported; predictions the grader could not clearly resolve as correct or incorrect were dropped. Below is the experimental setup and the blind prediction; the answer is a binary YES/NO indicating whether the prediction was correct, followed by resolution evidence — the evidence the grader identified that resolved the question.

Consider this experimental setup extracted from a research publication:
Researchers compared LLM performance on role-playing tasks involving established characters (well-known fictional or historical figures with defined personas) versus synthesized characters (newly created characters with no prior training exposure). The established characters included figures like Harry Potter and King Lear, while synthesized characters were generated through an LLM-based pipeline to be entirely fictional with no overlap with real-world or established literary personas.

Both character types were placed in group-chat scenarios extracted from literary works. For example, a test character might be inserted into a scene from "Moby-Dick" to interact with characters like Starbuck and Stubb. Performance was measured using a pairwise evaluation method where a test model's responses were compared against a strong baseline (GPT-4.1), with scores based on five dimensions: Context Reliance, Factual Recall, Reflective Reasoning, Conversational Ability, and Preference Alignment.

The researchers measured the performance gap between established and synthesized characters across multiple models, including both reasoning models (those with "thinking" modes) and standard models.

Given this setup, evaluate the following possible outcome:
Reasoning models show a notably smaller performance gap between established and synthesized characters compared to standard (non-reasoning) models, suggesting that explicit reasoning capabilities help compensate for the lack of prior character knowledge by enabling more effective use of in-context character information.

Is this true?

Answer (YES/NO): NO